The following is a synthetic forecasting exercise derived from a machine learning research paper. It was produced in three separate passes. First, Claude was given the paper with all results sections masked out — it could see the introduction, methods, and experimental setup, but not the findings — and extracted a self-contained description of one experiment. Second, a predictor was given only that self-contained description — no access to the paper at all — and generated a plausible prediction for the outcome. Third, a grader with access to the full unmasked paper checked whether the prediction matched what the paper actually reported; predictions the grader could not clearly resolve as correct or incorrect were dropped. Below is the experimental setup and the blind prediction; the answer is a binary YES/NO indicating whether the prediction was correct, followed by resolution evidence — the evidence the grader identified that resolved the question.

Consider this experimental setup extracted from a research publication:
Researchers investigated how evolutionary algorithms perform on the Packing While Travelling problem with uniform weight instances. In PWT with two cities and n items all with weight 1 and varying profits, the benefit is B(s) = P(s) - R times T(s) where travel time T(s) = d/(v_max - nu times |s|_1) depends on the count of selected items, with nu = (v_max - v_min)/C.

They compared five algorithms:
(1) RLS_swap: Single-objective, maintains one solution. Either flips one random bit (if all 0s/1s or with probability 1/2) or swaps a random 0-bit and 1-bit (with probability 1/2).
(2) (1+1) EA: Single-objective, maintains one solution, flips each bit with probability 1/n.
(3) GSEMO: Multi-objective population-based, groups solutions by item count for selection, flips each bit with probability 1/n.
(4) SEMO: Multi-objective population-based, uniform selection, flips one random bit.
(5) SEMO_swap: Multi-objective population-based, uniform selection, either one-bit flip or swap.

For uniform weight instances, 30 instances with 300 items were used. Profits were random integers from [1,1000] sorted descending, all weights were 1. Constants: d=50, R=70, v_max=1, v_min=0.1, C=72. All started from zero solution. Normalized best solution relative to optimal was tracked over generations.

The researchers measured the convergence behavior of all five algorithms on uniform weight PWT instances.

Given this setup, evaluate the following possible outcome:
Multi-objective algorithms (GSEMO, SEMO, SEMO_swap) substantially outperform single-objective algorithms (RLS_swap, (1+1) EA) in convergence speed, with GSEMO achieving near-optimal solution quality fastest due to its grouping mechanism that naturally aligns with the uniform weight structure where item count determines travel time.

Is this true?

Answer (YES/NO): NO